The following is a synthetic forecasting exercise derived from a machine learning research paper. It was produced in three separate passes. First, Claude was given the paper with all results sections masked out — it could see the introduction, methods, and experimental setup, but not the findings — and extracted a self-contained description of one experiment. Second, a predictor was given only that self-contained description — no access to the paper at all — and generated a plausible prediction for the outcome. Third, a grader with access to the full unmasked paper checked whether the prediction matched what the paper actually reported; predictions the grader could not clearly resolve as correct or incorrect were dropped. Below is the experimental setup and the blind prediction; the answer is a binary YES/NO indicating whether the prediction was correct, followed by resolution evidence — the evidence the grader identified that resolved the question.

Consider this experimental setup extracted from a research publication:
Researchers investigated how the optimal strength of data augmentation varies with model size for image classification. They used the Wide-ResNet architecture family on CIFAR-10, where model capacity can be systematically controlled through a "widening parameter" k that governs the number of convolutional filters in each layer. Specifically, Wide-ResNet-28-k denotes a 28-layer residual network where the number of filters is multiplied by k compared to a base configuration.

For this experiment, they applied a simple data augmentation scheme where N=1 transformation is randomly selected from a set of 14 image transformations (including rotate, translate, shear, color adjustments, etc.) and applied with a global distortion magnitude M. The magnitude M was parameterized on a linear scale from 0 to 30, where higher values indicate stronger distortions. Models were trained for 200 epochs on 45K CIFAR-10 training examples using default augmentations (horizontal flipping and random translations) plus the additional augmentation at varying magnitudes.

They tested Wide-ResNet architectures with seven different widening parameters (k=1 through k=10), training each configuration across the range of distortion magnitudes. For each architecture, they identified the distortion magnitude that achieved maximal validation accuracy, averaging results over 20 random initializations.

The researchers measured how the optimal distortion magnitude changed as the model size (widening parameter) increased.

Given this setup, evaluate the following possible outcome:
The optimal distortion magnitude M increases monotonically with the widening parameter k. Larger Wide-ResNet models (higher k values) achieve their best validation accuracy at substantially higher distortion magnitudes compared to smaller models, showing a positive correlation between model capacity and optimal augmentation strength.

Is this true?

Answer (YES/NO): YES